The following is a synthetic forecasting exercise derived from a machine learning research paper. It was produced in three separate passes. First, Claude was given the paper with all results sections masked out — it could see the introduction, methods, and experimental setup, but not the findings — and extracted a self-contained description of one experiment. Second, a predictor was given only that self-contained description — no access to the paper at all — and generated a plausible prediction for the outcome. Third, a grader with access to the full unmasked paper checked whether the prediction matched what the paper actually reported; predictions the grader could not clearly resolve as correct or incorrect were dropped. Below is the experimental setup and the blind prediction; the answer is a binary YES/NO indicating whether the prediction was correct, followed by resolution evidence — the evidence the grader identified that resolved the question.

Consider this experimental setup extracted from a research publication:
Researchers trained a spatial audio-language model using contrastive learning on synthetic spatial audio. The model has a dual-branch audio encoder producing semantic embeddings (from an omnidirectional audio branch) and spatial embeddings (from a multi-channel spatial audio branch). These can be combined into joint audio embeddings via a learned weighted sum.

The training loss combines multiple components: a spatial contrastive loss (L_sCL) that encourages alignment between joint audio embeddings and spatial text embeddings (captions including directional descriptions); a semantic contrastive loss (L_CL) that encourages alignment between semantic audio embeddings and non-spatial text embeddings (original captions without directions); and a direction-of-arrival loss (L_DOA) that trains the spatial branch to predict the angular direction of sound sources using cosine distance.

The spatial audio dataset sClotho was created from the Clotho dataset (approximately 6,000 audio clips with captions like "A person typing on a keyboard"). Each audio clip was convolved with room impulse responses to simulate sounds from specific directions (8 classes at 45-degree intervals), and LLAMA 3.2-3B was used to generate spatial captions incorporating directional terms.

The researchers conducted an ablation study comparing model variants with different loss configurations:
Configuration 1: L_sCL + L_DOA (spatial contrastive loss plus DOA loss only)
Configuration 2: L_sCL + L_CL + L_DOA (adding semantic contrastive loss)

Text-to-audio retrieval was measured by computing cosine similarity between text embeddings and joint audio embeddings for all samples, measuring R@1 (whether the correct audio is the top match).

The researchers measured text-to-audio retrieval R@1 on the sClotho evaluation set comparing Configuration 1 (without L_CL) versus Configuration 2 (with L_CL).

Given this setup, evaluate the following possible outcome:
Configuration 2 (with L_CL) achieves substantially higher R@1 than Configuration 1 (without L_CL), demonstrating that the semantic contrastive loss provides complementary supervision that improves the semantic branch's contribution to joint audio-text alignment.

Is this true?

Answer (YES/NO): NO